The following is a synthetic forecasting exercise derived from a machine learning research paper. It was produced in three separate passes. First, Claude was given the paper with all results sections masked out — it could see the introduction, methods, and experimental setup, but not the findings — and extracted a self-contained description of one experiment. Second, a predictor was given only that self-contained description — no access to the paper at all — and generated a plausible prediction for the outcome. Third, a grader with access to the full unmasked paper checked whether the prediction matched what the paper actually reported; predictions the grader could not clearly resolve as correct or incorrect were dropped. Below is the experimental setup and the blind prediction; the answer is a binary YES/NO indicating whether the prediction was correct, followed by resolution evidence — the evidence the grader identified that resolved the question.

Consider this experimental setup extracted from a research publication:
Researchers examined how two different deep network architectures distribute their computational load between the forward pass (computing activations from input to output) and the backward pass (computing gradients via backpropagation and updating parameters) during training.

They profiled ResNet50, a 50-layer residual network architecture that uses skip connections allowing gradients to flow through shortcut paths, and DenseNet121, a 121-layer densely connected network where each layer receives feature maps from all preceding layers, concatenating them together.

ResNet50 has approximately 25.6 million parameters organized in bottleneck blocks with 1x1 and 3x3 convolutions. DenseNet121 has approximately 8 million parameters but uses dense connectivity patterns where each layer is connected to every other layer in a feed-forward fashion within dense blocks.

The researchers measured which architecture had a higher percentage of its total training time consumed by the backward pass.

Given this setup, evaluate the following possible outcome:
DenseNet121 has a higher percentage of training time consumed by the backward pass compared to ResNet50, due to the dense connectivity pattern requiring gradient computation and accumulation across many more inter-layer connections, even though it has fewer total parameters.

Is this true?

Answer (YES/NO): NO